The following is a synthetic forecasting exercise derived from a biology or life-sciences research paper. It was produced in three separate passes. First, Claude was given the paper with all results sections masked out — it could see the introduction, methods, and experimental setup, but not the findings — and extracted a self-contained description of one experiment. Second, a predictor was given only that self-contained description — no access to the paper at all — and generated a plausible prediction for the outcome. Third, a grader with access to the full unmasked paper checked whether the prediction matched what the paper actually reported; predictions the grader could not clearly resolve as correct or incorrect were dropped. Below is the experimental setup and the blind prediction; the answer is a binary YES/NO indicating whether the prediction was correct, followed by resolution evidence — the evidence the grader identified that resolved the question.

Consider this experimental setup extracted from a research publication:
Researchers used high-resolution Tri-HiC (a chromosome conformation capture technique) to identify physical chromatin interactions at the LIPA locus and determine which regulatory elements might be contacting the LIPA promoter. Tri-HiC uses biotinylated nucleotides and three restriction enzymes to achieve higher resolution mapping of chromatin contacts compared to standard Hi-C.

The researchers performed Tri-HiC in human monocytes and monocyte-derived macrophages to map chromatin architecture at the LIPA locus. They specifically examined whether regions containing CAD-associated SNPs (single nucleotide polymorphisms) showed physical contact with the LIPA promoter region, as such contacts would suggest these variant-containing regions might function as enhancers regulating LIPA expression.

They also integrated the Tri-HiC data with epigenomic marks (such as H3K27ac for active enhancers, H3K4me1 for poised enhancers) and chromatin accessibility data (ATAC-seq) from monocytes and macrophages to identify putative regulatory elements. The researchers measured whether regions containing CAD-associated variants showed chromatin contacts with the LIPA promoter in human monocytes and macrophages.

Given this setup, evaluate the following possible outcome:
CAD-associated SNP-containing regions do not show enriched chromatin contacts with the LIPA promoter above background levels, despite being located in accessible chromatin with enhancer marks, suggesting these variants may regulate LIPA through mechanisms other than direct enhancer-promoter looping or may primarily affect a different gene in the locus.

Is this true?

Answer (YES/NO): NO